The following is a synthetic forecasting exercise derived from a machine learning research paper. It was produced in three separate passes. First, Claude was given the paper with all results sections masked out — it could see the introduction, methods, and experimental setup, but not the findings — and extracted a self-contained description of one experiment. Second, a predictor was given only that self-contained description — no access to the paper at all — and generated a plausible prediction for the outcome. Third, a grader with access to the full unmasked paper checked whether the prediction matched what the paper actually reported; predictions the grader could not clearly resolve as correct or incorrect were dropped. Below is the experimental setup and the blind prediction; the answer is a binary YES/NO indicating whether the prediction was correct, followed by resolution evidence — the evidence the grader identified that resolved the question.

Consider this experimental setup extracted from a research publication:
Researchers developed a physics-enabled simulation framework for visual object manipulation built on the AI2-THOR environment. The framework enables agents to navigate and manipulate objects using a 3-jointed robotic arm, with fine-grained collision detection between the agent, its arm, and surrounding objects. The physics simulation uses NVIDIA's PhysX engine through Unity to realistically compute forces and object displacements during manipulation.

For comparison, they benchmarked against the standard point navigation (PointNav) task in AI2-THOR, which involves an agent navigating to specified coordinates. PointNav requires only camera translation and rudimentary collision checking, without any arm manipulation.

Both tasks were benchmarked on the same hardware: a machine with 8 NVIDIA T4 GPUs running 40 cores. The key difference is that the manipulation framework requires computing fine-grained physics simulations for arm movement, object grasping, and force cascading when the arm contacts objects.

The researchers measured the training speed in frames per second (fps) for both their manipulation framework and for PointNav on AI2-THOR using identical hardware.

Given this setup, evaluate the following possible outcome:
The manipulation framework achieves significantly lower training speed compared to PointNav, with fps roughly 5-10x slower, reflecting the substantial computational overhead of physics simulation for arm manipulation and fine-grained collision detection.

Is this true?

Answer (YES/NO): NO